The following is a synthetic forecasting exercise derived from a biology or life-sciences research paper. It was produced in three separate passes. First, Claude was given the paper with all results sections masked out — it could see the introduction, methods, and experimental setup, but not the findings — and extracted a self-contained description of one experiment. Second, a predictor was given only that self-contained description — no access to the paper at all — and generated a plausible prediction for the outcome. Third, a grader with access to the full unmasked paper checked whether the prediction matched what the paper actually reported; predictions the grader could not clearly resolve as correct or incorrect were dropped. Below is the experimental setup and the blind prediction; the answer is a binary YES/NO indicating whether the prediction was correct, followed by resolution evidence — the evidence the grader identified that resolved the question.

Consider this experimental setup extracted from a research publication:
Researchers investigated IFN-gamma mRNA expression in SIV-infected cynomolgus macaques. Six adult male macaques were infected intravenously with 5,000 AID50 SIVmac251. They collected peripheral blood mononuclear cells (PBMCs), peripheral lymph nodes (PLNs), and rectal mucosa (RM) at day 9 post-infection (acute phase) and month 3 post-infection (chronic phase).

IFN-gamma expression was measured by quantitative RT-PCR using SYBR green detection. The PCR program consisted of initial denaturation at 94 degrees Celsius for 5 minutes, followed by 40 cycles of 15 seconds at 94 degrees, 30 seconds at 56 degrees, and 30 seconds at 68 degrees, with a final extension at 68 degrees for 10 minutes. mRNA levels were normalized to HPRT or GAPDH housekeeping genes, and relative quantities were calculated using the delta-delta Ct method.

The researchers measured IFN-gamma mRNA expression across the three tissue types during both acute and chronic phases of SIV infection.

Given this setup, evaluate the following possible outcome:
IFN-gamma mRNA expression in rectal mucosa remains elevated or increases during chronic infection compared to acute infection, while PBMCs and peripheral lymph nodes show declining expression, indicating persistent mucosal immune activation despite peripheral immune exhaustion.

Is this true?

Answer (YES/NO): NO